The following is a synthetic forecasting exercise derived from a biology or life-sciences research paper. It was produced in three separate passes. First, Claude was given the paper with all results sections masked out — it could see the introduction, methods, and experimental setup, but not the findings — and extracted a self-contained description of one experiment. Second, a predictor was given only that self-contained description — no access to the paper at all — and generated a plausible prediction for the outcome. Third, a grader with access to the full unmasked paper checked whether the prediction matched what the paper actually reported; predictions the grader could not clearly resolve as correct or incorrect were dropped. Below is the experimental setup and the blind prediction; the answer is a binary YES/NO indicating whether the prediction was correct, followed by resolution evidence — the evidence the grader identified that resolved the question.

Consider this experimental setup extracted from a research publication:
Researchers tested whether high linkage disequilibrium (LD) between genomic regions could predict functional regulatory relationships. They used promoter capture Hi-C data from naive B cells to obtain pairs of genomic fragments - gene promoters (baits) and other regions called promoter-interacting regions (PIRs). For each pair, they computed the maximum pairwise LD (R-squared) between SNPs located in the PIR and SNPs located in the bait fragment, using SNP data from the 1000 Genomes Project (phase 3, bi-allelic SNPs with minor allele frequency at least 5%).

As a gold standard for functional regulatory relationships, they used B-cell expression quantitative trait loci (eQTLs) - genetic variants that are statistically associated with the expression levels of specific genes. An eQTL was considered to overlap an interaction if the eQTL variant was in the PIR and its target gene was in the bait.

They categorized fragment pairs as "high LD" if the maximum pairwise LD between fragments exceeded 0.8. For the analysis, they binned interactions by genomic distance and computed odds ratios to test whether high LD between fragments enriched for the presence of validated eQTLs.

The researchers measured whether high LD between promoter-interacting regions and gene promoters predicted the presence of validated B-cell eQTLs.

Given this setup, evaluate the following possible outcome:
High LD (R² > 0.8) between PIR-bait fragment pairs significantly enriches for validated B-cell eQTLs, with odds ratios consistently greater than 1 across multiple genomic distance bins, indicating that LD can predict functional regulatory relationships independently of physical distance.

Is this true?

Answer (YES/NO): NO